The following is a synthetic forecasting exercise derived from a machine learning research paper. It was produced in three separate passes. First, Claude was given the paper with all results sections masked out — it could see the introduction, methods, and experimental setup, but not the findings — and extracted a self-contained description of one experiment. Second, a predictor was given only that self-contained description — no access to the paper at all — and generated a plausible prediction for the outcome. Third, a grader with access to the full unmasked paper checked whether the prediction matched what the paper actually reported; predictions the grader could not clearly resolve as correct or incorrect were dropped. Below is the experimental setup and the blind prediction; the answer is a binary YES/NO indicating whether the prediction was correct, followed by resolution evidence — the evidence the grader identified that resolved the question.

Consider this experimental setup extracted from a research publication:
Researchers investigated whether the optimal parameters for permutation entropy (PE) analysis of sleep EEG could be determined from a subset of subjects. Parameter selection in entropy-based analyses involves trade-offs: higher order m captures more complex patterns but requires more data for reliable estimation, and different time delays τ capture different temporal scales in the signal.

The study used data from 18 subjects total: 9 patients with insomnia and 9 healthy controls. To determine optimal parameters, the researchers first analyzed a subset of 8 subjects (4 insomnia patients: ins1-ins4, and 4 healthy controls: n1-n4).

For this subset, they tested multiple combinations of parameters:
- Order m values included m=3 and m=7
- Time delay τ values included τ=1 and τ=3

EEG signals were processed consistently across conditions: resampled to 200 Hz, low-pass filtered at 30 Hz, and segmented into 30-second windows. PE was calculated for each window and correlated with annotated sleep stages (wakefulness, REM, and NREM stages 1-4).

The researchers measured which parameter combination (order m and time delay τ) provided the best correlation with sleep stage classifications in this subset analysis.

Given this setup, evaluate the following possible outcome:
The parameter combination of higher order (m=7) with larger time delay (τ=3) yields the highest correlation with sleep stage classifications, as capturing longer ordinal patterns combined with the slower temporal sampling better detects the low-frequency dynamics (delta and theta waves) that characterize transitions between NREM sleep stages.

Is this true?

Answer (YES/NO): NO